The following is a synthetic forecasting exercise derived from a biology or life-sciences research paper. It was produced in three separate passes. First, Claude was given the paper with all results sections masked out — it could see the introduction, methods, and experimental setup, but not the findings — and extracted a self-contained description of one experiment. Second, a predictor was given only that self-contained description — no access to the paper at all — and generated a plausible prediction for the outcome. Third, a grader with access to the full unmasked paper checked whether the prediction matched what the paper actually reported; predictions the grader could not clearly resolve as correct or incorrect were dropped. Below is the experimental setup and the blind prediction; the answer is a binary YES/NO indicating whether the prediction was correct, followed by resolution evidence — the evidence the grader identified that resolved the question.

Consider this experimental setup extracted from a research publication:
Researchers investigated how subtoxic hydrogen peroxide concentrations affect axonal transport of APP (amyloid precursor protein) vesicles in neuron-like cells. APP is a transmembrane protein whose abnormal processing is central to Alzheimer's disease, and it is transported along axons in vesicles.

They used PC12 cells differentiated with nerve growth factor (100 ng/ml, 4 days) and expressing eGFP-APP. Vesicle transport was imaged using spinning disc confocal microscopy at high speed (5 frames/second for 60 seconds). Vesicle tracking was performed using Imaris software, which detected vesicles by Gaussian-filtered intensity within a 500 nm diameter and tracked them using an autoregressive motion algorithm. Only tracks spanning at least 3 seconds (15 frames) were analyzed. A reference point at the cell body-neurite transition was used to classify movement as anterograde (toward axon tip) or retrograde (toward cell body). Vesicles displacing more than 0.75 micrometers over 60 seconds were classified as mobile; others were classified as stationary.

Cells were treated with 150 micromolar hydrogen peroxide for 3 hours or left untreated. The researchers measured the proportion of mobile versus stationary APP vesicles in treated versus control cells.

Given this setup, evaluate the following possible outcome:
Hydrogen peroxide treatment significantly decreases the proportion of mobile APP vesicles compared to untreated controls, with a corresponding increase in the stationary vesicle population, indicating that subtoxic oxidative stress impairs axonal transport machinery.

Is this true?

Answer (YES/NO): YES